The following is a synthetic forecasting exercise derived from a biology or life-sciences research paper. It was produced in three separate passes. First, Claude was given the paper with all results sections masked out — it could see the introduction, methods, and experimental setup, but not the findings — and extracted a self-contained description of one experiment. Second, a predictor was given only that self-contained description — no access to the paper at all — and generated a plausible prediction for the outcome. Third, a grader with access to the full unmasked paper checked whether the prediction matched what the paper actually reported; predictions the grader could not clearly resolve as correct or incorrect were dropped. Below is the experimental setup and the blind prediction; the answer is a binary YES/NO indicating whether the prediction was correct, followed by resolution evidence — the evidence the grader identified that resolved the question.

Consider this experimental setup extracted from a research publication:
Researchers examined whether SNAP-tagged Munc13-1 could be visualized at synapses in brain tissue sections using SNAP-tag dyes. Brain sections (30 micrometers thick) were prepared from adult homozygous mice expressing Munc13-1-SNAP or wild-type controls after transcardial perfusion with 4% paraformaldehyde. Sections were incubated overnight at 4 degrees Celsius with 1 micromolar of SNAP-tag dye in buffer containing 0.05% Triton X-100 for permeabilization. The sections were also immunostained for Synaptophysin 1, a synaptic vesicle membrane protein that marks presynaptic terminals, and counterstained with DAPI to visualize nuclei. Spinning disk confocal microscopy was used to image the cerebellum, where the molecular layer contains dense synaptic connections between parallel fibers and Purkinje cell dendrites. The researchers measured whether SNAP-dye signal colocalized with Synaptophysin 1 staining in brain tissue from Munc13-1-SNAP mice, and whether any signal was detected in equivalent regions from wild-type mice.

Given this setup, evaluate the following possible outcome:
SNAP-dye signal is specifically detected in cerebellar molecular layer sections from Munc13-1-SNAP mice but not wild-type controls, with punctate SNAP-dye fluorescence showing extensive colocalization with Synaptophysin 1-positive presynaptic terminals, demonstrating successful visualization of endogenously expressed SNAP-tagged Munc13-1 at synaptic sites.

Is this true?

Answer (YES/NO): YES